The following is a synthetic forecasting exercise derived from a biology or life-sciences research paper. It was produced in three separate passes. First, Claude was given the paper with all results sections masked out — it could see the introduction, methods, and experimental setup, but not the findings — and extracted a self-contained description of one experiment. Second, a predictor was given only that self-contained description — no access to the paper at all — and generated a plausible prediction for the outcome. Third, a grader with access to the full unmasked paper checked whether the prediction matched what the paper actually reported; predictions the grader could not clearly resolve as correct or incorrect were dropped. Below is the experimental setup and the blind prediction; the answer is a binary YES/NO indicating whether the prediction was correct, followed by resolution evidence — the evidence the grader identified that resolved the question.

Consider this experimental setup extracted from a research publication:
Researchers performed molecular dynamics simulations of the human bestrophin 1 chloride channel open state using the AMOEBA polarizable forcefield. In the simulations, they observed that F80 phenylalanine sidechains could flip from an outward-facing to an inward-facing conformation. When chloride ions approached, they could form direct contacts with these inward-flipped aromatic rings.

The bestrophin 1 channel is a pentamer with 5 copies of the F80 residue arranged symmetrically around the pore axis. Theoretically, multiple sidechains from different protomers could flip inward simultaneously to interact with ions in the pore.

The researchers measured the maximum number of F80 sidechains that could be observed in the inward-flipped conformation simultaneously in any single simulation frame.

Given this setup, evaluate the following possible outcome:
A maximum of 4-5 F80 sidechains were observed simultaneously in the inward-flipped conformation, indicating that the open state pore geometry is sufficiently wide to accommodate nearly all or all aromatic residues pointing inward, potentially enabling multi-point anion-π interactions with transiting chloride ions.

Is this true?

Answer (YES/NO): NO